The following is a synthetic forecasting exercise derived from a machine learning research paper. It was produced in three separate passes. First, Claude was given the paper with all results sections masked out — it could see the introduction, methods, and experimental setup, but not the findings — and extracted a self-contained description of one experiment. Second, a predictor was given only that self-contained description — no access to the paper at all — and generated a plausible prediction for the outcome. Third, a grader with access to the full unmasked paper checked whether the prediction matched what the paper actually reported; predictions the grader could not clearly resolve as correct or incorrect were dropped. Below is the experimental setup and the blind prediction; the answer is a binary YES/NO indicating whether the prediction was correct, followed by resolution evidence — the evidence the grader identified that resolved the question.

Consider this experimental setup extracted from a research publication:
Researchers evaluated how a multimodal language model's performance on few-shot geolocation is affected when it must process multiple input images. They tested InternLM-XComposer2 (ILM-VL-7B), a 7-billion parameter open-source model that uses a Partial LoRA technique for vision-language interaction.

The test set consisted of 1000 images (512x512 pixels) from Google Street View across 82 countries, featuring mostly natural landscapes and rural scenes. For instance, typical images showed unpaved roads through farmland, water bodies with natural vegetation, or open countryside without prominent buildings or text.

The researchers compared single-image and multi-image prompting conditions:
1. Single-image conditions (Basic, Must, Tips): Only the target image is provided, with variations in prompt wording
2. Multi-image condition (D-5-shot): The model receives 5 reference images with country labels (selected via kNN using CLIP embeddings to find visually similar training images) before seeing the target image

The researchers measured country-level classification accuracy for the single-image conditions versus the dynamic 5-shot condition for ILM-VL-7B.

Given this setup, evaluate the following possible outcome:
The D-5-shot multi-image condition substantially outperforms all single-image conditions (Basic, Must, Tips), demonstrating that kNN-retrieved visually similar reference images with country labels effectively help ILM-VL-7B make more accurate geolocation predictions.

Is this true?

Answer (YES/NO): NO